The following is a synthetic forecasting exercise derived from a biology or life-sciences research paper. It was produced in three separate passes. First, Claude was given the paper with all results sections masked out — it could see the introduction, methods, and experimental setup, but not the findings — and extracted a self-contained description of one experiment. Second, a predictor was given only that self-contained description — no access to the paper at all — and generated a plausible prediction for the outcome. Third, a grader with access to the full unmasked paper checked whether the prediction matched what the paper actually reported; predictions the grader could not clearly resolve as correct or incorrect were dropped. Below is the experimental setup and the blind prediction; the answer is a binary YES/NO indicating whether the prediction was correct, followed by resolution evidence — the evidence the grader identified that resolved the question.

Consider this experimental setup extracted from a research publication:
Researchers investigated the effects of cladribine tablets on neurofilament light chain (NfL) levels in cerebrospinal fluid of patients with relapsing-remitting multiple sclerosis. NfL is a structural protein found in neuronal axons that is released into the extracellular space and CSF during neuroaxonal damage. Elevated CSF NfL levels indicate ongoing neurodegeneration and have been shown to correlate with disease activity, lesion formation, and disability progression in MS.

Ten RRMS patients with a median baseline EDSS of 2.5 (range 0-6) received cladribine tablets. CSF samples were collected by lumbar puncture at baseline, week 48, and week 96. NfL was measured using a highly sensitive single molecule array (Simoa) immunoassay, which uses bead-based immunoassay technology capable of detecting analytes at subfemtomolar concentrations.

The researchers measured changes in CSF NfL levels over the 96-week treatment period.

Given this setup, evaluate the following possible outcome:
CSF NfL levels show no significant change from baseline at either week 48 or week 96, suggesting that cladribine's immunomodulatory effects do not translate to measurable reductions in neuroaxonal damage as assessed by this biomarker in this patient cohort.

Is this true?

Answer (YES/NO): NO